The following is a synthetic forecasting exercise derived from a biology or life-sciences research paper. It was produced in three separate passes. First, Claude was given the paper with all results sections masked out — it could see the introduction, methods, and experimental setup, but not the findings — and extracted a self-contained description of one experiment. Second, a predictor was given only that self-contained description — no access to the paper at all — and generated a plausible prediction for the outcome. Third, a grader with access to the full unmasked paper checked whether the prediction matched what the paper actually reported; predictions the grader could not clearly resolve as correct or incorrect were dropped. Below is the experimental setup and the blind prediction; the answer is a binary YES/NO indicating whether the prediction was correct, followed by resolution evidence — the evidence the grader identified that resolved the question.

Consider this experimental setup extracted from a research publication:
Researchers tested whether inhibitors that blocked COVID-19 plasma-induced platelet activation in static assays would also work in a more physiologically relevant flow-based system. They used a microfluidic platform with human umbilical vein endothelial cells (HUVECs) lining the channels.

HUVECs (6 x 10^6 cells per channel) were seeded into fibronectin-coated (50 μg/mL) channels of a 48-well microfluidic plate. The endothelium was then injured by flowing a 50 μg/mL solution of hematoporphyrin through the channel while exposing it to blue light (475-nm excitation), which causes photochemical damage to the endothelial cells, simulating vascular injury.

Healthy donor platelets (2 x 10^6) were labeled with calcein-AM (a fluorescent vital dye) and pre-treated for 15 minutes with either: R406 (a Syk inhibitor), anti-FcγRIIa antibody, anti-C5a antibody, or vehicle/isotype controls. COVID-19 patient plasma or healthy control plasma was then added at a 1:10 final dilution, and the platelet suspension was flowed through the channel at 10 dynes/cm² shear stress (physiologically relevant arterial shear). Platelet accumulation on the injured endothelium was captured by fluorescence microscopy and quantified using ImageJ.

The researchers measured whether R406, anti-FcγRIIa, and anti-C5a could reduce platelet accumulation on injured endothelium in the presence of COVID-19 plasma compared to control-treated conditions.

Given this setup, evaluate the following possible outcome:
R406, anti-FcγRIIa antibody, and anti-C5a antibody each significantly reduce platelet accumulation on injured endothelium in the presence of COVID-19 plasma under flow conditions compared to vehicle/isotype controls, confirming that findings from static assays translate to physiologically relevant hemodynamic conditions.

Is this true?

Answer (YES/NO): YES